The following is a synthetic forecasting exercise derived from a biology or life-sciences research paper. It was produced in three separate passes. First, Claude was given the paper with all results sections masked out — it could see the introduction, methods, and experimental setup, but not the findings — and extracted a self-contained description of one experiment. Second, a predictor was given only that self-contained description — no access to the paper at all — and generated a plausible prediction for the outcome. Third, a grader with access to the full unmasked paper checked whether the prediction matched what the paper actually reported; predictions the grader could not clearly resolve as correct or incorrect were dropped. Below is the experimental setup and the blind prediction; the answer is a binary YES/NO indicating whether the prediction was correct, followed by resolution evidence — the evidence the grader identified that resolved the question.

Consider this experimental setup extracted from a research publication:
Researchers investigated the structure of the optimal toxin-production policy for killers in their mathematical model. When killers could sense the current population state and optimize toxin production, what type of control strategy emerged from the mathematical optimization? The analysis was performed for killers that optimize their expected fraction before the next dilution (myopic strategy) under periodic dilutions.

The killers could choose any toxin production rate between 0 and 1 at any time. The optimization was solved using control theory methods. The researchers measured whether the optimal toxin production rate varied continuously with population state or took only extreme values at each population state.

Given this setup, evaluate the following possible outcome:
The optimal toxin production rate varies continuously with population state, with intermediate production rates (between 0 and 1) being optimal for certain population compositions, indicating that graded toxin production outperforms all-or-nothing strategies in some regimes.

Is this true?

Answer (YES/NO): NO